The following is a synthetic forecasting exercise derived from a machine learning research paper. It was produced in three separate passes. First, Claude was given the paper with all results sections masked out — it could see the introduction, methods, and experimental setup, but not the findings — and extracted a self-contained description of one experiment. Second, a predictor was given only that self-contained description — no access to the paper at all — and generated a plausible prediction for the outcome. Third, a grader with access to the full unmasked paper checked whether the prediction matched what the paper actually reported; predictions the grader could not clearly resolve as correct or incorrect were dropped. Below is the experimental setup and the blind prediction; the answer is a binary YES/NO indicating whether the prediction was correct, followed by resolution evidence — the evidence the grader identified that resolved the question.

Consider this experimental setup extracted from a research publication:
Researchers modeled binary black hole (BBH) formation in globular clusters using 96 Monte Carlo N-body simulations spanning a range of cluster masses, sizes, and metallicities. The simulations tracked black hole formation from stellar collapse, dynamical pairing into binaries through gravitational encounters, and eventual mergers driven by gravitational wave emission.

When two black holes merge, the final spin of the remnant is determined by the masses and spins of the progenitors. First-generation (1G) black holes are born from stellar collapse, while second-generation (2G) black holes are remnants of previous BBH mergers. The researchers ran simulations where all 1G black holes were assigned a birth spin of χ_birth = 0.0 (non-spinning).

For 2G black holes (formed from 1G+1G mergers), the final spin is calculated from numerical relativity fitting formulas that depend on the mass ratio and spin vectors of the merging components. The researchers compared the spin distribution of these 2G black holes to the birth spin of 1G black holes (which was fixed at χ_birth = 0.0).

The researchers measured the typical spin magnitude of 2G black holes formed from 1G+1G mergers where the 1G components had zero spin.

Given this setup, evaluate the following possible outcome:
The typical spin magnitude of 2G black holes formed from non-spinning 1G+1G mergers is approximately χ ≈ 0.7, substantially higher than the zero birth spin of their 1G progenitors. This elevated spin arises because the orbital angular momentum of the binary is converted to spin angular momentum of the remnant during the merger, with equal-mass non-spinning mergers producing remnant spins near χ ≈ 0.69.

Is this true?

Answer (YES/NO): YES